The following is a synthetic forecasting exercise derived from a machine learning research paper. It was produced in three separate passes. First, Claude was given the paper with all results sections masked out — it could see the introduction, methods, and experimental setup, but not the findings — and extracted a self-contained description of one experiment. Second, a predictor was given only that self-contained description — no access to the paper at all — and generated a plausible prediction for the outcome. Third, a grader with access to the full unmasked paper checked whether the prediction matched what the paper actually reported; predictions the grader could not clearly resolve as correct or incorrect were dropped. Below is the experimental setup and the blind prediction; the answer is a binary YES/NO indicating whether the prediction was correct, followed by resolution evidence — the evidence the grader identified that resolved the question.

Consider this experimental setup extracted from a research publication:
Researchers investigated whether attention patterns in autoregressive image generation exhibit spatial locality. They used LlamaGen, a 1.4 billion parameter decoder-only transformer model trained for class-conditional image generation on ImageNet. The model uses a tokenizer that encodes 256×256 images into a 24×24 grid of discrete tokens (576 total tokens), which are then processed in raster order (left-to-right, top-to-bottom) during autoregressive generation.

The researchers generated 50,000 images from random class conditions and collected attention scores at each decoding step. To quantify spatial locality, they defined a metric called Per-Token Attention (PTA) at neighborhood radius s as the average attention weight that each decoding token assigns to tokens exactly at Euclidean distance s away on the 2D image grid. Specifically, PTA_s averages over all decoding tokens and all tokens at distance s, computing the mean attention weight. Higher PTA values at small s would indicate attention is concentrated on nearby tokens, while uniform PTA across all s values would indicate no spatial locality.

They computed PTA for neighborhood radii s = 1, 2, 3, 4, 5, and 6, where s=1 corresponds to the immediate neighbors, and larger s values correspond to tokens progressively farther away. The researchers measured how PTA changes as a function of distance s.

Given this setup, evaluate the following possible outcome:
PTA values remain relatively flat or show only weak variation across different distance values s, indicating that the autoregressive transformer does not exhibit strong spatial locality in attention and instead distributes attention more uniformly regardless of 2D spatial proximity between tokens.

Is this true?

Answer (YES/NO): NO